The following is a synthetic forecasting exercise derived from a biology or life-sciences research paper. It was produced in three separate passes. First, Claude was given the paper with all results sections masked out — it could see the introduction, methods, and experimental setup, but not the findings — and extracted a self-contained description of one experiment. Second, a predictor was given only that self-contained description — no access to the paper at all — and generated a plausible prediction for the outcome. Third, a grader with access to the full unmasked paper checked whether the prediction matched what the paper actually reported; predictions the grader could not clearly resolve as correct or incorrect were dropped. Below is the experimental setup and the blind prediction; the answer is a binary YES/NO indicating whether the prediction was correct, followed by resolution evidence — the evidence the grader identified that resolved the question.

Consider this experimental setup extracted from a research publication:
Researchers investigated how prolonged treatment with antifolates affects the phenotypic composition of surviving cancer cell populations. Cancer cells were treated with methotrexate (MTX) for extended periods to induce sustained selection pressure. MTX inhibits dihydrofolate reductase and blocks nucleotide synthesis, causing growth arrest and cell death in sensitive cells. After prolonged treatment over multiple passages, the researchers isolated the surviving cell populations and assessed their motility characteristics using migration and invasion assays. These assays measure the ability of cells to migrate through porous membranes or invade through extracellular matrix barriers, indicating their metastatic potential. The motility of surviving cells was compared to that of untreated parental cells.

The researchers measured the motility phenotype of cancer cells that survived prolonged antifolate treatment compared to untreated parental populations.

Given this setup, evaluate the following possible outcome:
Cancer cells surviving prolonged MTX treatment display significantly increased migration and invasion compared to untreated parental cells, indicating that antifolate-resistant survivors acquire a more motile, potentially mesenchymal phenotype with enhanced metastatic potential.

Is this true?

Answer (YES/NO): YES